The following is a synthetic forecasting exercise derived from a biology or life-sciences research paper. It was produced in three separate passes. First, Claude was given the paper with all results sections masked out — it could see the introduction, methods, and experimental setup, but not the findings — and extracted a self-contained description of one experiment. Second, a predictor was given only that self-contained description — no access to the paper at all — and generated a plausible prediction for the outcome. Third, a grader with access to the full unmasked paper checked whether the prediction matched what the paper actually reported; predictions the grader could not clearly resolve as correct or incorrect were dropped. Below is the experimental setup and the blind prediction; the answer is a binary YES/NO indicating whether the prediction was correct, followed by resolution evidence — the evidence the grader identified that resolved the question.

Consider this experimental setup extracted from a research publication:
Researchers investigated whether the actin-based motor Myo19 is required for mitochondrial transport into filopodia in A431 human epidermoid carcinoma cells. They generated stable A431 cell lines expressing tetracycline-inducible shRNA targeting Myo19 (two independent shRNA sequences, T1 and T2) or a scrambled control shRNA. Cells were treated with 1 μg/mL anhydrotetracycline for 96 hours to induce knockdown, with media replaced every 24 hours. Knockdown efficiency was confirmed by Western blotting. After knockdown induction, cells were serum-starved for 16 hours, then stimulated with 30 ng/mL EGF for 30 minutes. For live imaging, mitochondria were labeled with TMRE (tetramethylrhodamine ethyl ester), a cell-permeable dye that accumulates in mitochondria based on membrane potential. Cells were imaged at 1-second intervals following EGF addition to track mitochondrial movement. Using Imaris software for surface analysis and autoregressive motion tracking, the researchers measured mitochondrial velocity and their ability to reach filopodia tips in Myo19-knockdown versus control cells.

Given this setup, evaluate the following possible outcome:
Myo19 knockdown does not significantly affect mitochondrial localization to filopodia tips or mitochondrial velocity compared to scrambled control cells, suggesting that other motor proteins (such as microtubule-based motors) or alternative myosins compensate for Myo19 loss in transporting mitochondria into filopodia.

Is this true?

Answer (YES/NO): NO